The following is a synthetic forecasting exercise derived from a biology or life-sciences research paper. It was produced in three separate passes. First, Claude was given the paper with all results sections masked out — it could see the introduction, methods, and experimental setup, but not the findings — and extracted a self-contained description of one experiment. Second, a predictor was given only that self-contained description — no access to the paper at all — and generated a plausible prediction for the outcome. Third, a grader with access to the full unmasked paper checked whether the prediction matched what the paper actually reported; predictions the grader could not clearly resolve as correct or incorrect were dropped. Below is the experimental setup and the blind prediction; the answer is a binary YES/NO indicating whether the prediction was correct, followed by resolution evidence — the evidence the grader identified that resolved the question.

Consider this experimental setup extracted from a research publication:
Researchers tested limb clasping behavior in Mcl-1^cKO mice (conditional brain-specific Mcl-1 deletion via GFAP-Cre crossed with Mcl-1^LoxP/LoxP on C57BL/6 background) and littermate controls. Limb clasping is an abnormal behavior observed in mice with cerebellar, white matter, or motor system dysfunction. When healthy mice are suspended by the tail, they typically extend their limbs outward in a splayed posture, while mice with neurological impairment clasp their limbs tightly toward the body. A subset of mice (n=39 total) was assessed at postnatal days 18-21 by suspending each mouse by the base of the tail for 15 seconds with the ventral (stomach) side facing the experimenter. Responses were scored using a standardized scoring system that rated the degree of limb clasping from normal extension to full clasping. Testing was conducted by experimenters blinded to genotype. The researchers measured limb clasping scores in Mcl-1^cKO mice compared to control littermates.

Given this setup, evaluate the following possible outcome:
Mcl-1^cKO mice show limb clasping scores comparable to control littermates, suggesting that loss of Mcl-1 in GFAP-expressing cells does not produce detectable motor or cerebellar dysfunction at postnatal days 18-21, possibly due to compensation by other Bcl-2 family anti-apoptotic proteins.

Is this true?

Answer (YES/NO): NO